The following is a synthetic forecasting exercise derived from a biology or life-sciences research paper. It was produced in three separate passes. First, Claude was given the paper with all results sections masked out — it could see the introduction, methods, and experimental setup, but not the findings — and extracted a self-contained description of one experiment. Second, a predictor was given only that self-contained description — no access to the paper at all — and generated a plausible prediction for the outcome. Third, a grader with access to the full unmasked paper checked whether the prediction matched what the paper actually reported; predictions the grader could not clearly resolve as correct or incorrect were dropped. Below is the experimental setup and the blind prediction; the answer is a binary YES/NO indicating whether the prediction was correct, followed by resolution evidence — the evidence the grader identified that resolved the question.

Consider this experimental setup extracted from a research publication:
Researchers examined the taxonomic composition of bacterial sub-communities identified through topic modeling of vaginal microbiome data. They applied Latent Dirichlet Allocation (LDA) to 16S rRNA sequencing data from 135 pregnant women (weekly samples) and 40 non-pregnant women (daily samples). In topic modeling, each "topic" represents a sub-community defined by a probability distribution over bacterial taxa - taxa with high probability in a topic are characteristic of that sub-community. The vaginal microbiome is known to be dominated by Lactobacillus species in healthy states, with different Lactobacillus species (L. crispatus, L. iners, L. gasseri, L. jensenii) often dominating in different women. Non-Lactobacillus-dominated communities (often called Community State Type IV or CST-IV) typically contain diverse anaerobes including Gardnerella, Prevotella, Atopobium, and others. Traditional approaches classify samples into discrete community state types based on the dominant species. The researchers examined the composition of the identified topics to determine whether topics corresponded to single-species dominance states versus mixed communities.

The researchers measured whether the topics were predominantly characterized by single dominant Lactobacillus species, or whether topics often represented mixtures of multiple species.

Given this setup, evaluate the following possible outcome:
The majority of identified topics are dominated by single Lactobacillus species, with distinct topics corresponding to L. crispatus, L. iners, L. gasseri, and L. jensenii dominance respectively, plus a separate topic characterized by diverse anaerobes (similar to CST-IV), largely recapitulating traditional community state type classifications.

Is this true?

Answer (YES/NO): NO